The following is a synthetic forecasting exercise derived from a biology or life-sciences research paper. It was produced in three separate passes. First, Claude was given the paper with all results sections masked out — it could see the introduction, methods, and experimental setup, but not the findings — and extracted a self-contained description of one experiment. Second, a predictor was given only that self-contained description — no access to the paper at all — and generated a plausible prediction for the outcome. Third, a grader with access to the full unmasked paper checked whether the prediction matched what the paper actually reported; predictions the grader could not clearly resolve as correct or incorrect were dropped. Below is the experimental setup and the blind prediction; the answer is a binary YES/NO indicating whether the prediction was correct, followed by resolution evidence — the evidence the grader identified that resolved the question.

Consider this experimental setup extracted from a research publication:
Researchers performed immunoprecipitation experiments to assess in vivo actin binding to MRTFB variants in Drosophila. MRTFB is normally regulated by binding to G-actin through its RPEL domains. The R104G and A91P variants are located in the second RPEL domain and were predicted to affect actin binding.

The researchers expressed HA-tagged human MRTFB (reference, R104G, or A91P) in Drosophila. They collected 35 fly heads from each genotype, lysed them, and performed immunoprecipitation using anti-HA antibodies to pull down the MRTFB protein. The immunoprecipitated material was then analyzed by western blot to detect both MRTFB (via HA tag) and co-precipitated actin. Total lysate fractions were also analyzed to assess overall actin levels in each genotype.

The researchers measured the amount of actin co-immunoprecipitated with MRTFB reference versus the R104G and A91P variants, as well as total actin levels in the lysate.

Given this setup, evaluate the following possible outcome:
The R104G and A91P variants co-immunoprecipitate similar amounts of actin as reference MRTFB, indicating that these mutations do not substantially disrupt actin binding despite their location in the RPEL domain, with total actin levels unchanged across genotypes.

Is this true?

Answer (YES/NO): NO